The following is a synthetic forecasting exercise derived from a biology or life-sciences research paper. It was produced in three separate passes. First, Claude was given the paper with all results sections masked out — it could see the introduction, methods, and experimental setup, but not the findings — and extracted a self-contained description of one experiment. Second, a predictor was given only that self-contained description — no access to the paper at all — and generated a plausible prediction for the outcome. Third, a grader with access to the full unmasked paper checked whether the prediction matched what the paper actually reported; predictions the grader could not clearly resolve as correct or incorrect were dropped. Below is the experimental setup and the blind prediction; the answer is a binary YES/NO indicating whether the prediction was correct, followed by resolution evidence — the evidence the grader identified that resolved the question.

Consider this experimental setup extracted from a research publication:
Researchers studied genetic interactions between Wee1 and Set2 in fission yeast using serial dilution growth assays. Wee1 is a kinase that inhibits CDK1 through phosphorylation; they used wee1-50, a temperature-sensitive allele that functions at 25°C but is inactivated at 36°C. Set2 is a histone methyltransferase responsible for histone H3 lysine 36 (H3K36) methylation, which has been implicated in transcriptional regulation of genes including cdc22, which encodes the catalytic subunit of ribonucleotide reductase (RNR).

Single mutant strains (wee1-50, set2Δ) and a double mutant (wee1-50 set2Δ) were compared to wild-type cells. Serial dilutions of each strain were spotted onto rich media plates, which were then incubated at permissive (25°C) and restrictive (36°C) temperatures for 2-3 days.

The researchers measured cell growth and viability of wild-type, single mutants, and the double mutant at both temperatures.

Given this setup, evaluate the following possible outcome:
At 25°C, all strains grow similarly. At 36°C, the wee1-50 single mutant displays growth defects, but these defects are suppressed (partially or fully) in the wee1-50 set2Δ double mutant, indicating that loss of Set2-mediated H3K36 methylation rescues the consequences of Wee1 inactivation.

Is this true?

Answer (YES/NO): NO